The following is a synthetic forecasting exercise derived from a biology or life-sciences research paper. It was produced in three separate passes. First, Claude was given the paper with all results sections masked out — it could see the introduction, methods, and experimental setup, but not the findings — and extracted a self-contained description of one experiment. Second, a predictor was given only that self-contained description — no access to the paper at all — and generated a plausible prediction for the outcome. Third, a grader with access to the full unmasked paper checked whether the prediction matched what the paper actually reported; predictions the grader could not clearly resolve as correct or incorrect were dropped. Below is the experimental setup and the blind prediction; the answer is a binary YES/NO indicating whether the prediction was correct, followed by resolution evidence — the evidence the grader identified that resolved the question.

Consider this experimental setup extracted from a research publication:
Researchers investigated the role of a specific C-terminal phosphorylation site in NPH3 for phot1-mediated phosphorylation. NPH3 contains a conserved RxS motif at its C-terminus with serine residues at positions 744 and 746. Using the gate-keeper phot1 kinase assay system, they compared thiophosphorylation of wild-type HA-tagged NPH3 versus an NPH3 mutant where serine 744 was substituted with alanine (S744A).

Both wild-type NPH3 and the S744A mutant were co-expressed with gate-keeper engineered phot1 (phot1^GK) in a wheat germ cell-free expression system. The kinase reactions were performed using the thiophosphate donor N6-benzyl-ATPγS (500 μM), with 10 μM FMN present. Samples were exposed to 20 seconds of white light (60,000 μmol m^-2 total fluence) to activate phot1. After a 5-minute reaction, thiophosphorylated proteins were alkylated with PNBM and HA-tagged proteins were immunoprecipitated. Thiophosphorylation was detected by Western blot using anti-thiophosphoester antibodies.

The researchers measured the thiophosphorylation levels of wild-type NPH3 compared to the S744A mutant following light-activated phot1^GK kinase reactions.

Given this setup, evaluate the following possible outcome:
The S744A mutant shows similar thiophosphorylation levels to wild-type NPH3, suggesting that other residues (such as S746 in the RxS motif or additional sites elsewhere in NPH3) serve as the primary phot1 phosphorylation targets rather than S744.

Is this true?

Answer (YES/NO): NO